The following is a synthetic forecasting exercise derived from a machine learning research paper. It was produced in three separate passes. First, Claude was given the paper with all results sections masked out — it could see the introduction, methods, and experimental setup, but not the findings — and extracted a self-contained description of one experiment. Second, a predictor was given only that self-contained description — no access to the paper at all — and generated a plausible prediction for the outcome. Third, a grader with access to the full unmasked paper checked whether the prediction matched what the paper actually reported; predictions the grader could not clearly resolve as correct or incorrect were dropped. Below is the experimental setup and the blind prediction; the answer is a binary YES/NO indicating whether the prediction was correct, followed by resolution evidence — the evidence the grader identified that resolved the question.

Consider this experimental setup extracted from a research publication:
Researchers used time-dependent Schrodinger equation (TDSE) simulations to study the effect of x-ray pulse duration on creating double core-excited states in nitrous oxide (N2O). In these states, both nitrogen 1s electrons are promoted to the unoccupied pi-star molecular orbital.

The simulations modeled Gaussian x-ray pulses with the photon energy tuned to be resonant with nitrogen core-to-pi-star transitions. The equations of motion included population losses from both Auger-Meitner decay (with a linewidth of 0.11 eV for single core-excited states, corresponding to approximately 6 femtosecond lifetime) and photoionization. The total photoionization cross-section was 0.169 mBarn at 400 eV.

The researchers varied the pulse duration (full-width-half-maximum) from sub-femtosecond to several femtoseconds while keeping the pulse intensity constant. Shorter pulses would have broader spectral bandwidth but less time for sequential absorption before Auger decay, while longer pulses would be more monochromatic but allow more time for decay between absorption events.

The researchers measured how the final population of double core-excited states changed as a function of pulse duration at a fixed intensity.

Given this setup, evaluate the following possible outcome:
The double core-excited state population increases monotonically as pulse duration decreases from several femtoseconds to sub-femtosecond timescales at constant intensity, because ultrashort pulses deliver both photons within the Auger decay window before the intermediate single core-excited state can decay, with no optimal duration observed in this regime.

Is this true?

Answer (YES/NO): NO